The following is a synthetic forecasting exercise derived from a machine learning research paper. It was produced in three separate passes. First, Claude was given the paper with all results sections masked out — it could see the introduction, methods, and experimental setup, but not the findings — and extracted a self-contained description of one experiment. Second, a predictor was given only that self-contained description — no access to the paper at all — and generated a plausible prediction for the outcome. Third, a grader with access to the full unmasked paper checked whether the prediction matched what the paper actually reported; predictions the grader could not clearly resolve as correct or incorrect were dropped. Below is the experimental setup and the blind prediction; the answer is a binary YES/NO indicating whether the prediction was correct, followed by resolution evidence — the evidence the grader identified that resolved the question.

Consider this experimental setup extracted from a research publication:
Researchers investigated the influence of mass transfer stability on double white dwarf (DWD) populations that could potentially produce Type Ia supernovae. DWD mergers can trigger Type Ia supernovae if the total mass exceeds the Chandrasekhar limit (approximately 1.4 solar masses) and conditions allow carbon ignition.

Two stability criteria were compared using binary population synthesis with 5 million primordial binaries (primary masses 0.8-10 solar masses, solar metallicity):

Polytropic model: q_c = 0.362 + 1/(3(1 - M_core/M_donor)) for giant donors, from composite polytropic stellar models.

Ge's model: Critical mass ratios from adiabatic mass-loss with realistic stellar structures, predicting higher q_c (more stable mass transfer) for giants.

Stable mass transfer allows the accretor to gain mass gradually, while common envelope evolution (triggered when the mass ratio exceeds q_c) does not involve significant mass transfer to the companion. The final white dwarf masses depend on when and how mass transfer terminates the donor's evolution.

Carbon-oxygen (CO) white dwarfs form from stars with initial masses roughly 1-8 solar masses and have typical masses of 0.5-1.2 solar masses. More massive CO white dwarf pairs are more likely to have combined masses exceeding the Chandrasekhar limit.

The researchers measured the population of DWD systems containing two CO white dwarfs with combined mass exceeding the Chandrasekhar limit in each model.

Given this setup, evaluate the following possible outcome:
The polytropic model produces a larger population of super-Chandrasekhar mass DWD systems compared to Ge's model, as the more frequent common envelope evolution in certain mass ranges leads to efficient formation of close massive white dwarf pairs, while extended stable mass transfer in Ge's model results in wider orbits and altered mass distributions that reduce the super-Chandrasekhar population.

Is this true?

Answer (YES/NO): NO